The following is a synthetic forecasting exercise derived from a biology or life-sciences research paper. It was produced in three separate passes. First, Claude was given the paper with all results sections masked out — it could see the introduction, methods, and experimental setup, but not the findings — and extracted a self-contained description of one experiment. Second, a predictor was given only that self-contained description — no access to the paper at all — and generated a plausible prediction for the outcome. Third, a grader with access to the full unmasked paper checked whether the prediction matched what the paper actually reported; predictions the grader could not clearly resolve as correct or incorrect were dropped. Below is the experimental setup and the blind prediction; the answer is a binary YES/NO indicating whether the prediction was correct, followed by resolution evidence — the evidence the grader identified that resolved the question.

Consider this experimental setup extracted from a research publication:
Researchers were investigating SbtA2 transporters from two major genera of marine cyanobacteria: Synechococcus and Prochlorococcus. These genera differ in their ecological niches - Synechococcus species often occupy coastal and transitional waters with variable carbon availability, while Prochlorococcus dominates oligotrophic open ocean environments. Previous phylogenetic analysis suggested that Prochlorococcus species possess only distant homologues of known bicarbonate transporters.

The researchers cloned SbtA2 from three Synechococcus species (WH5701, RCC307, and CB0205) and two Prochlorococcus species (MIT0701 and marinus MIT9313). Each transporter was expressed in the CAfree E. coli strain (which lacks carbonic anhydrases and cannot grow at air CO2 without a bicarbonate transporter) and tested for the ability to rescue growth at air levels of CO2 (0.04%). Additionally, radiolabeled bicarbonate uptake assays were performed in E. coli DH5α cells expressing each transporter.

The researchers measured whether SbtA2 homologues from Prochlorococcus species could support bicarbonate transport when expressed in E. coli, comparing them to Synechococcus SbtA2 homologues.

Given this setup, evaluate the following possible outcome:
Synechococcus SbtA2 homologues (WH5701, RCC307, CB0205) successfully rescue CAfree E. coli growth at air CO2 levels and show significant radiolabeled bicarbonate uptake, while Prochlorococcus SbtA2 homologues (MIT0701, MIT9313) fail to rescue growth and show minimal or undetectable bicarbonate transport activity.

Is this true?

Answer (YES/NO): YES